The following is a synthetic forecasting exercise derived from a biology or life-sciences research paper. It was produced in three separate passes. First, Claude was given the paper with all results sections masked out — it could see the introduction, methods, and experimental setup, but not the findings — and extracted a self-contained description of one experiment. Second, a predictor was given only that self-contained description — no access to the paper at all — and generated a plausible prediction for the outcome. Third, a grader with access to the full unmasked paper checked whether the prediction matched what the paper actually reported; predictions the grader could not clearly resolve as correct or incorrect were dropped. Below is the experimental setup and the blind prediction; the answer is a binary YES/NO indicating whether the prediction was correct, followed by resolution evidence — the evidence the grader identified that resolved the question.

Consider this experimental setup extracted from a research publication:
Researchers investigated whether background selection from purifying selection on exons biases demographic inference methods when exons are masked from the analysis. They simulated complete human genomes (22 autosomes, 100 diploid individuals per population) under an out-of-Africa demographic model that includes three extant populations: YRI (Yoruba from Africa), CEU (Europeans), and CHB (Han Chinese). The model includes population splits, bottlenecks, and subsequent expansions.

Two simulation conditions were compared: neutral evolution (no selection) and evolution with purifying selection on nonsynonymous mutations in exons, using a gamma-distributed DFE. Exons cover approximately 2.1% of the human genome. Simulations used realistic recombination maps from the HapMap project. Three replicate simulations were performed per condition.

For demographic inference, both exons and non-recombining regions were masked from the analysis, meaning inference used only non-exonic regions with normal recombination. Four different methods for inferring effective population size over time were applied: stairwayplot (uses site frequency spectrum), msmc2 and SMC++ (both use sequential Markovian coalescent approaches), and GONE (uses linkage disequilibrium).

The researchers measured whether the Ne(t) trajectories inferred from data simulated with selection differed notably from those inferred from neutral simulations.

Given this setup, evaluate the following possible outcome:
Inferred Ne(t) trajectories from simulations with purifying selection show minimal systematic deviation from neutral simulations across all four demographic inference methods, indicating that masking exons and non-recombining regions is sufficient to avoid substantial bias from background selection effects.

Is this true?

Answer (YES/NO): YES